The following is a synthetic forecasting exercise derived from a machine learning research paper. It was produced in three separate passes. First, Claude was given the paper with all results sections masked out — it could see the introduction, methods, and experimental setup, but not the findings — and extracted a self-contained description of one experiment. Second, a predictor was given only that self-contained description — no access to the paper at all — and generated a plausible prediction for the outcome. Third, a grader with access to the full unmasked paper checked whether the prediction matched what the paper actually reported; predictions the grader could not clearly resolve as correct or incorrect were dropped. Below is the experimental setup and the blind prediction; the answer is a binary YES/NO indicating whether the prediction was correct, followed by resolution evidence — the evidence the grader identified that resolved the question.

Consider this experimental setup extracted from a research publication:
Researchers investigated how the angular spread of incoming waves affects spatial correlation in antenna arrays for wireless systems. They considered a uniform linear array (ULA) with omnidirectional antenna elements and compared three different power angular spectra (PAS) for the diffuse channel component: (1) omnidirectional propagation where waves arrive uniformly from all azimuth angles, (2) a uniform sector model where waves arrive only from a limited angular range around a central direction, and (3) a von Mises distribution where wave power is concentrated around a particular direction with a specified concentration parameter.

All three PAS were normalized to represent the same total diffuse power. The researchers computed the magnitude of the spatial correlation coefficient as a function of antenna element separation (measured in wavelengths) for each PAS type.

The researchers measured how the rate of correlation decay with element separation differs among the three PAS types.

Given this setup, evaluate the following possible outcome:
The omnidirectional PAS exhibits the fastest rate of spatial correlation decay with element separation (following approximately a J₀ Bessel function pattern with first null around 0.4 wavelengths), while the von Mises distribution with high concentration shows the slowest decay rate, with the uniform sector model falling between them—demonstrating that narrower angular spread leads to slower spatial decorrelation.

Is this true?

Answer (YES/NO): NO